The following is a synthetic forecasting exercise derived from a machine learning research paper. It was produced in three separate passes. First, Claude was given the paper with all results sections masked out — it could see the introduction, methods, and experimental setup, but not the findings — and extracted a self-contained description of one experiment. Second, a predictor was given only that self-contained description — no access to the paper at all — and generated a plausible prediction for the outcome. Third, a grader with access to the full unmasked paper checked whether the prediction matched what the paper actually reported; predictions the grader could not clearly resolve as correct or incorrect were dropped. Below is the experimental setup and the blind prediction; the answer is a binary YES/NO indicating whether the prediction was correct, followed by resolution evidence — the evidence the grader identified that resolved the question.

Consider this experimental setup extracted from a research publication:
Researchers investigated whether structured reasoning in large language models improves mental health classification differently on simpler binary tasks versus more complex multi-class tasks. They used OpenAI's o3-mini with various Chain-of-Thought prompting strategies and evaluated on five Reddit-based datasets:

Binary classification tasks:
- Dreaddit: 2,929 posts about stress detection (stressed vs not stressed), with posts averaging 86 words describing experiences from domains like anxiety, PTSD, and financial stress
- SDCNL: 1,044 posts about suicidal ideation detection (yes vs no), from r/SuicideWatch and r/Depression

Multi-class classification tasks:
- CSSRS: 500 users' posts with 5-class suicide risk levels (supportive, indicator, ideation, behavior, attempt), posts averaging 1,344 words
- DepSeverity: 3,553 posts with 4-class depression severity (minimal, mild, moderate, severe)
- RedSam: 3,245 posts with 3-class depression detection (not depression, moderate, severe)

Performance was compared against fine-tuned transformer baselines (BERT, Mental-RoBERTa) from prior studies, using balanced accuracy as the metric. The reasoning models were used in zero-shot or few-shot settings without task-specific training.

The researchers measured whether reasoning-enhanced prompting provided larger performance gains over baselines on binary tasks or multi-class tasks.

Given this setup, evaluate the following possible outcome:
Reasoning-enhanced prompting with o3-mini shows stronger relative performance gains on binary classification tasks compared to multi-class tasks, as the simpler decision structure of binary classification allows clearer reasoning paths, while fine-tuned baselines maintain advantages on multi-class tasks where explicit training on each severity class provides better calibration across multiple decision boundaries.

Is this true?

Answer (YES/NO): NO